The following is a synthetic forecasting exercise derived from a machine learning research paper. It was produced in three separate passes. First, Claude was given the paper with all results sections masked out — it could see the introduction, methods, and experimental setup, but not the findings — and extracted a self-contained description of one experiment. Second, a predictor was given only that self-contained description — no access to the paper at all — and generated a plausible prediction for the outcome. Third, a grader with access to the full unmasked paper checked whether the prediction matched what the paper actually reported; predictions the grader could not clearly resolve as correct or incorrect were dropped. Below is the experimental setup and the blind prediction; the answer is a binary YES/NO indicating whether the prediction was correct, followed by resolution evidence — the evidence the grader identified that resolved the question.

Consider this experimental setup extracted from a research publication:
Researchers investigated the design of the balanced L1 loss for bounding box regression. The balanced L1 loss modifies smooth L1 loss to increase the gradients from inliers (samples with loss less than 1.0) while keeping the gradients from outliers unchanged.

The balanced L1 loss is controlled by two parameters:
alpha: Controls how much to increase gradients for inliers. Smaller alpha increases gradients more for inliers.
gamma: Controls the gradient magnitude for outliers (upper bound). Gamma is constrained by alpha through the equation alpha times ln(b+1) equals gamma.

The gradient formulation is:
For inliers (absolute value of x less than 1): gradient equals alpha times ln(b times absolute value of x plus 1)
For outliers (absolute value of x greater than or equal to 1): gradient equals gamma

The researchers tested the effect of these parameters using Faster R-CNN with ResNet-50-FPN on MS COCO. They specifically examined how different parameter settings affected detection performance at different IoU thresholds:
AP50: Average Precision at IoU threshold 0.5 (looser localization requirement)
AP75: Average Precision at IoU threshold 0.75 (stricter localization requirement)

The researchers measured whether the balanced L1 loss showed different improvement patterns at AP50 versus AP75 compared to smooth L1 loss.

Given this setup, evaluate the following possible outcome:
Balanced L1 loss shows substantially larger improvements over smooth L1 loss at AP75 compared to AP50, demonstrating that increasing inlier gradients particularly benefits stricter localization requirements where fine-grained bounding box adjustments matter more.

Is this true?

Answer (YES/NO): YES